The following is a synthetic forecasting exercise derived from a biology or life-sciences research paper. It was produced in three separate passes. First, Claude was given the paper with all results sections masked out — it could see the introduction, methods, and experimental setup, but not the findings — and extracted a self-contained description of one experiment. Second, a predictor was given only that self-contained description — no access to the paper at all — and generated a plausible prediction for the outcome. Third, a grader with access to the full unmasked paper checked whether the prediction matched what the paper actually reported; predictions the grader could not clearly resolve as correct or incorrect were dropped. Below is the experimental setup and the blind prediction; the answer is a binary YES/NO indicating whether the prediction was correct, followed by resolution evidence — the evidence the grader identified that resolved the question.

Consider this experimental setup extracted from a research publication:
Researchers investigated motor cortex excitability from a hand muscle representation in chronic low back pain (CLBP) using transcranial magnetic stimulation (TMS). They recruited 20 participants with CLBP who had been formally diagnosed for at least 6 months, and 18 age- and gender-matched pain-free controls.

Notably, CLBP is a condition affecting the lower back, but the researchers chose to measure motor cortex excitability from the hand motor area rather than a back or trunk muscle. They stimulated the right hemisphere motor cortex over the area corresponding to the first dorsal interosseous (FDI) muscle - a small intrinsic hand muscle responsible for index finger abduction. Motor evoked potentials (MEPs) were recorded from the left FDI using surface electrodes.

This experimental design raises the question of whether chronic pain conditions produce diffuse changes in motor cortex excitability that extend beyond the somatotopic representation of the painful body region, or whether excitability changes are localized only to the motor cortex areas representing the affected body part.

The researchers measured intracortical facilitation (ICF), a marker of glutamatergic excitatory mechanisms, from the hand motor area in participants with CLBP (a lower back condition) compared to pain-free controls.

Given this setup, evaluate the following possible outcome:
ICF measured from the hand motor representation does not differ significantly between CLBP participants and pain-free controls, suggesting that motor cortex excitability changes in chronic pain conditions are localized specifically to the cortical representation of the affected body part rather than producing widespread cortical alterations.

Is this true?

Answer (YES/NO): NO